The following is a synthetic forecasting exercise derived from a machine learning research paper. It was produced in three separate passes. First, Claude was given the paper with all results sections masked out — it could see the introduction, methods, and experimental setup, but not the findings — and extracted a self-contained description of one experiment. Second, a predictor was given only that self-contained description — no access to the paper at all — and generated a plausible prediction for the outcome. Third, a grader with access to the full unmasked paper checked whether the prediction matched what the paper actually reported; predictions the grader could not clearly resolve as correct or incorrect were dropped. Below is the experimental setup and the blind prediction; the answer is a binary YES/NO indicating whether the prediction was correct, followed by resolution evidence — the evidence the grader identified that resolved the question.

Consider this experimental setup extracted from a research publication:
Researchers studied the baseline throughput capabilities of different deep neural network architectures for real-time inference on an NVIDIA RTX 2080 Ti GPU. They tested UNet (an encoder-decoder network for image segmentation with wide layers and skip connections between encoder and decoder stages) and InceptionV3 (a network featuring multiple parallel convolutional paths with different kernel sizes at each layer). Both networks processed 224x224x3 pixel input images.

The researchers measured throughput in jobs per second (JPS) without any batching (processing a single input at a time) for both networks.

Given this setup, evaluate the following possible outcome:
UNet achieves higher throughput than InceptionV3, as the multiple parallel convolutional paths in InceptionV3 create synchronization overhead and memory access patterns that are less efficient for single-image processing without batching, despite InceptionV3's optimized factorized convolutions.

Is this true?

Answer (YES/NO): YES